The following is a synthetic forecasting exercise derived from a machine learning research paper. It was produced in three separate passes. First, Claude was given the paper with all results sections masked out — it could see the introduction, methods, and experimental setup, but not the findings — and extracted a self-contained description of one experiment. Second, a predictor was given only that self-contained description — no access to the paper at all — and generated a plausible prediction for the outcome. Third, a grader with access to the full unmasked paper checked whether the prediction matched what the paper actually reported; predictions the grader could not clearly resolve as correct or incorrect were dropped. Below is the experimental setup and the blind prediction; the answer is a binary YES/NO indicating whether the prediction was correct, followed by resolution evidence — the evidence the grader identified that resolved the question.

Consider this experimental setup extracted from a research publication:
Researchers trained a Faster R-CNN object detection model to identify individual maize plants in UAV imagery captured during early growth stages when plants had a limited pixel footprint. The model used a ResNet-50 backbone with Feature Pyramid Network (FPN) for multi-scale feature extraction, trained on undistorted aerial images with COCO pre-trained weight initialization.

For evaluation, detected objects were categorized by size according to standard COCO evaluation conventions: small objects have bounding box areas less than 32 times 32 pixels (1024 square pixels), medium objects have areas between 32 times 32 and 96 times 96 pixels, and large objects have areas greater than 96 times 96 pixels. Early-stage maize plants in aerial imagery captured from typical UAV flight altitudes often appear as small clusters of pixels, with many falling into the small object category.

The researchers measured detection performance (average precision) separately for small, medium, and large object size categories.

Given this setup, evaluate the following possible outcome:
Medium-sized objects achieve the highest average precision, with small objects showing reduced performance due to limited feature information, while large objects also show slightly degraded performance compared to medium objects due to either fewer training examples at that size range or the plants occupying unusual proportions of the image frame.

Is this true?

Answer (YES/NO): NO